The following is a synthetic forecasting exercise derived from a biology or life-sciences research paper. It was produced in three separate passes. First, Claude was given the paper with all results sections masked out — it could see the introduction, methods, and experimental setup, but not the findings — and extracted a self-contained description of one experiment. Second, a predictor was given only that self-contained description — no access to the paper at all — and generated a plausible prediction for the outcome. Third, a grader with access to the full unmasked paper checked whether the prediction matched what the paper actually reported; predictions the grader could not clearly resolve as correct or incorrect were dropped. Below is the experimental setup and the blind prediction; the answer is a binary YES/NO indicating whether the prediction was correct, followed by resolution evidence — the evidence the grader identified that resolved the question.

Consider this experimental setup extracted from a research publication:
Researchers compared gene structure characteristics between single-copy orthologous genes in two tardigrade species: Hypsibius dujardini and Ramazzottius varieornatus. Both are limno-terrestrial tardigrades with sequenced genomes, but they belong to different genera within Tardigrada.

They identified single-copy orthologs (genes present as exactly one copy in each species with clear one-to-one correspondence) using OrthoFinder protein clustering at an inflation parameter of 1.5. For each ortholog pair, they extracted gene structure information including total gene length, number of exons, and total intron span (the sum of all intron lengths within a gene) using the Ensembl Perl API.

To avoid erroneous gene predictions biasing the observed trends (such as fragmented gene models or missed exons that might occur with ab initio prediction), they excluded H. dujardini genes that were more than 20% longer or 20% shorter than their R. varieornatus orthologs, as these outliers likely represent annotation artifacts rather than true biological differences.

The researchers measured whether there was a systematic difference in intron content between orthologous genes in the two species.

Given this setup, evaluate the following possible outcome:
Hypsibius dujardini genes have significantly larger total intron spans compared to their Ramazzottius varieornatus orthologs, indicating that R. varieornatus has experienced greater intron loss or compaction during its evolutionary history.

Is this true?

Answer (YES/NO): YES